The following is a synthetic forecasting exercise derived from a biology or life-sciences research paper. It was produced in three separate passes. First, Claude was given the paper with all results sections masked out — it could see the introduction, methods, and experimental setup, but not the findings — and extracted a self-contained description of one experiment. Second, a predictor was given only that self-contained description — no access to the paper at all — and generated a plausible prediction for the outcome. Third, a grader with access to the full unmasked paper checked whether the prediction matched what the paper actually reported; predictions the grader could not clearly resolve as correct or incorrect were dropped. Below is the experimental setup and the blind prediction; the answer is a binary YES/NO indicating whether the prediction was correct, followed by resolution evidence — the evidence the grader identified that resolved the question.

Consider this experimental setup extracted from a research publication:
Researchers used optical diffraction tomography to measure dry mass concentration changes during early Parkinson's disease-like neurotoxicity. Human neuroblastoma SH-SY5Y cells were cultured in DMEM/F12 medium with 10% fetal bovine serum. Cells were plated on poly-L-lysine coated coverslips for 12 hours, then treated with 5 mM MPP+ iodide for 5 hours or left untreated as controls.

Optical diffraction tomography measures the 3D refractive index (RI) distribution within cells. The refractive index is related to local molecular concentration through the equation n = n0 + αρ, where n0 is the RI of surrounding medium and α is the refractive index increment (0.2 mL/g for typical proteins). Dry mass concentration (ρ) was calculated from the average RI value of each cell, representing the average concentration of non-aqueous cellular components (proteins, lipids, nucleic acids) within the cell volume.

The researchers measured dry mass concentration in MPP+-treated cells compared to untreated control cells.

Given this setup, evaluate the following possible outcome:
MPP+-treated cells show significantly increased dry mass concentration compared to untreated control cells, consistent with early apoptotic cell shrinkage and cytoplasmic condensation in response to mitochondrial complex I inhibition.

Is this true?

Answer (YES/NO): NO